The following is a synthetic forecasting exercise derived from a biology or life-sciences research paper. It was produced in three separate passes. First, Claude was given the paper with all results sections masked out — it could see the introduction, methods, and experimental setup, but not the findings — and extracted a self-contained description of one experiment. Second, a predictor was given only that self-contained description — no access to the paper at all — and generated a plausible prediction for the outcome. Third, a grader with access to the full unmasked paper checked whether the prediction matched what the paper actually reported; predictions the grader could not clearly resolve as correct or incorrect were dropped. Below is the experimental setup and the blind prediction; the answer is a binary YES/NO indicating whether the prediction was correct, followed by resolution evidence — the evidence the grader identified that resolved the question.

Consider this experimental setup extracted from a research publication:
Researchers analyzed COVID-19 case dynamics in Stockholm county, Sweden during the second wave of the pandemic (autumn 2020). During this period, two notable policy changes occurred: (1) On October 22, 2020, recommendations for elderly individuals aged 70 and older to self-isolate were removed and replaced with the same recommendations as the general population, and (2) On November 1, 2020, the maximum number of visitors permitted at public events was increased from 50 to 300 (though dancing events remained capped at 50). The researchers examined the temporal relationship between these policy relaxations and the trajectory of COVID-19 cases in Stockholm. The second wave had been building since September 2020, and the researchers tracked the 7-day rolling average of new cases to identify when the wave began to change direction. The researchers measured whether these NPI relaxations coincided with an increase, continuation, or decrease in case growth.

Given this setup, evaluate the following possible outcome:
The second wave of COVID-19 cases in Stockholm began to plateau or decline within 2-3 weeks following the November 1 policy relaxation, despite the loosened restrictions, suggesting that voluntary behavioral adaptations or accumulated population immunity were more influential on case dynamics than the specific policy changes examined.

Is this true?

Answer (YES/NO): NO